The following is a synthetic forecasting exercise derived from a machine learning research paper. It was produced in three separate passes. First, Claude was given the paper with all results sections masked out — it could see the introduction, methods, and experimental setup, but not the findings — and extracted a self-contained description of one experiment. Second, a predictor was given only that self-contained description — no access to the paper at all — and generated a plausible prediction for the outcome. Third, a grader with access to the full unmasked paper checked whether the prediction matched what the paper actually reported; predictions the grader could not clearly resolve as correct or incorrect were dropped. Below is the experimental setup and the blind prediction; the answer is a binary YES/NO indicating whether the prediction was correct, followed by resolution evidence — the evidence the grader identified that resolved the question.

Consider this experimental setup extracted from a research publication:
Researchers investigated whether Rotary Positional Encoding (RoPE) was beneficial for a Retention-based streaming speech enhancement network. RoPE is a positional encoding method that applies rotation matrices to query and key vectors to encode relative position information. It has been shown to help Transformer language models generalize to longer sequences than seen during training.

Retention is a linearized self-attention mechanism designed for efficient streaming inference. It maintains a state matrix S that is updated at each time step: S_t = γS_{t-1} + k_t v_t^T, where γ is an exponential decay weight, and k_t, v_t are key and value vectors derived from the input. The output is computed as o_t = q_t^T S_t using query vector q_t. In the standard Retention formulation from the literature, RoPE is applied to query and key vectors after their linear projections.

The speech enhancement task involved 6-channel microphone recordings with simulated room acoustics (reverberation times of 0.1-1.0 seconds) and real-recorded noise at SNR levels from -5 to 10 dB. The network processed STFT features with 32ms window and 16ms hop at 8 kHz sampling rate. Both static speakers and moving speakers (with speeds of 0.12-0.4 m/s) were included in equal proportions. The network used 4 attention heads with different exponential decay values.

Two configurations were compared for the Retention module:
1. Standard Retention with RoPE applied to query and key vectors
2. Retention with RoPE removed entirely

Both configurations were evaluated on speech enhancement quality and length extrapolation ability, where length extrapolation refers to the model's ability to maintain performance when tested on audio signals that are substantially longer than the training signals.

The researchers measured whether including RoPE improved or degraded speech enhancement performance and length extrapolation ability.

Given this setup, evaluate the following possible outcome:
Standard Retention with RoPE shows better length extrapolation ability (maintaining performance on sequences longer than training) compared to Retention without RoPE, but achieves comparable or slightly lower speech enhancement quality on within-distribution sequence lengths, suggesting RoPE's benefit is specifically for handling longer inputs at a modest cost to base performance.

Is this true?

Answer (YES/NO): NO